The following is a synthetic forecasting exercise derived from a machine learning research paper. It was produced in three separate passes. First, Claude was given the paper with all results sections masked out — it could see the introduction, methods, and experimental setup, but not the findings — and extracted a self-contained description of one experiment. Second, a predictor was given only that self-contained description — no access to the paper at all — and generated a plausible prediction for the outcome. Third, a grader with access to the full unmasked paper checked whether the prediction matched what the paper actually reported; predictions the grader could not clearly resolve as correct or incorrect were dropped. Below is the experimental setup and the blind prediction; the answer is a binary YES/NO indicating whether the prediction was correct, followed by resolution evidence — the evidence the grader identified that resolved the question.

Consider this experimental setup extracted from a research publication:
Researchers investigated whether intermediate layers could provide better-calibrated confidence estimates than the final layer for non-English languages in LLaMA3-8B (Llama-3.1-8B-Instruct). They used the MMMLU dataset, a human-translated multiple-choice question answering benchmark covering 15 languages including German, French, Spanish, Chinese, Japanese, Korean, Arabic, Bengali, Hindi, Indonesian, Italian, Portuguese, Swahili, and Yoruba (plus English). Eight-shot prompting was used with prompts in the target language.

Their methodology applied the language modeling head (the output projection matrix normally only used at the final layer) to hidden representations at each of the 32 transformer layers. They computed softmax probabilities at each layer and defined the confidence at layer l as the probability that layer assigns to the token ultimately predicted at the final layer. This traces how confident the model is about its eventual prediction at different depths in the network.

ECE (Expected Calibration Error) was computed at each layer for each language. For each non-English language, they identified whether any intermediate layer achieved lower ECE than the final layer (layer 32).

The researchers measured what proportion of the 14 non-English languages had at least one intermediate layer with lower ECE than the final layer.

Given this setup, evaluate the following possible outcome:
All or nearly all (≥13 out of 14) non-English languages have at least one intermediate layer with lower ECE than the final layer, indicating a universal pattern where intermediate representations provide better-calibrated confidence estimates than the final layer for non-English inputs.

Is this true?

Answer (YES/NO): YES